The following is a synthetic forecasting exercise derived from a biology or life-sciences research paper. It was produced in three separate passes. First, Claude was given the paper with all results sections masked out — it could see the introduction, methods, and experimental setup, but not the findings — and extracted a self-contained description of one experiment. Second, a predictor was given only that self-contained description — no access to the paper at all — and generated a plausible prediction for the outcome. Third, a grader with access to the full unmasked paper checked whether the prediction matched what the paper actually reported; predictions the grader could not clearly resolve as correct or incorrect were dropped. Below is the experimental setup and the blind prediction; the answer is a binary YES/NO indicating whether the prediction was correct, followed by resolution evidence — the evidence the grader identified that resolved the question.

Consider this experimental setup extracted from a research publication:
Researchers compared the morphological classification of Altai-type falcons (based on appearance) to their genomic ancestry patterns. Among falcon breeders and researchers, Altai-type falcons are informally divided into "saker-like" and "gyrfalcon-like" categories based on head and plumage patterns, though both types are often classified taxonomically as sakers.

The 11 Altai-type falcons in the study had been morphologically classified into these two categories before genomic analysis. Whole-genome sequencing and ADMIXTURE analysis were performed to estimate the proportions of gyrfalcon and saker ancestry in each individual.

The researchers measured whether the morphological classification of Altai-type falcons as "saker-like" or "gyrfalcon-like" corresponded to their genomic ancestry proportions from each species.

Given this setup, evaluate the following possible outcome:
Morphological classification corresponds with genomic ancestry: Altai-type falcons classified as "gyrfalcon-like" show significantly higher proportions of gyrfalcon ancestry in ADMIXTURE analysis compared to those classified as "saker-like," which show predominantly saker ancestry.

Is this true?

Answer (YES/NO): YES